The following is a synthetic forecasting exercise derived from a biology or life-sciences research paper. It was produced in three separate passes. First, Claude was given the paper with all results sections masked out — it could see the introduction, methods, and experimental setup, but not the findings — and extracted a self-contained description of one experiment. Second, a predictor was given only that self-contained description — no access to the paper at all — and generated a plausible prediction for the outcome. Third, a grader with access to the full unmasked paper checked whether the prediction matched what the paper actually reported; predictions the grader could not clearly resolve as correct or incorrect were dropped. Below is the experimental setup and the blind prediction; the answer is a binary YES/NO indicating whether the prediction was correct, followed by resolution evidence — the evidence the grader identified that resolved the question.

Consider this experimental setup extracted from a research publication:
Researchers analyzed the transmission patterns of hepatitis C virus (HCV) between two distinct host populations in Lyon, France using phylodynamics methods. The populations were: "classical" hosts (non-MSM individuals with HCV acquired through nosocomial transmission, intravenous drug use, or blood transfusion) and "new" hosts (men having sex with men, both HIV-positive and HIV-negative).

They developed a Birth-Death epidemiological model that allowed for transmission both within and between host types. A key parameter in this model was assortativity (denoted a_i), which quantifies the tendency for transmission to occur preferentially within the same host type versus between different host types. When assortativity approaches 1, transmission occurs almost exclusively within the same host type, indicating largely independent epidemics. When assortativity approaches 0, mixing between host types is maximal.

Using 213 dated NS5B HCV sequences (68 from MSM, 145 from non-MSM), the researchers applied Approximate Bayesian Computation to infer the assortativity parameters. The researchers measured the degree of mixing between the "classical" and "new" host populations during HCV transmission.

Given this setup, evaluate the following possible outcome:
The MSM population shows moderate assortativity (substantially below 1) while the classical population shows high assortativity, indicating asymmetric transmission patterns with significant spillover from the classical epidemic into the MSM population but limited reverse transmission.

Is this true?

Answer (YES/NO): NO